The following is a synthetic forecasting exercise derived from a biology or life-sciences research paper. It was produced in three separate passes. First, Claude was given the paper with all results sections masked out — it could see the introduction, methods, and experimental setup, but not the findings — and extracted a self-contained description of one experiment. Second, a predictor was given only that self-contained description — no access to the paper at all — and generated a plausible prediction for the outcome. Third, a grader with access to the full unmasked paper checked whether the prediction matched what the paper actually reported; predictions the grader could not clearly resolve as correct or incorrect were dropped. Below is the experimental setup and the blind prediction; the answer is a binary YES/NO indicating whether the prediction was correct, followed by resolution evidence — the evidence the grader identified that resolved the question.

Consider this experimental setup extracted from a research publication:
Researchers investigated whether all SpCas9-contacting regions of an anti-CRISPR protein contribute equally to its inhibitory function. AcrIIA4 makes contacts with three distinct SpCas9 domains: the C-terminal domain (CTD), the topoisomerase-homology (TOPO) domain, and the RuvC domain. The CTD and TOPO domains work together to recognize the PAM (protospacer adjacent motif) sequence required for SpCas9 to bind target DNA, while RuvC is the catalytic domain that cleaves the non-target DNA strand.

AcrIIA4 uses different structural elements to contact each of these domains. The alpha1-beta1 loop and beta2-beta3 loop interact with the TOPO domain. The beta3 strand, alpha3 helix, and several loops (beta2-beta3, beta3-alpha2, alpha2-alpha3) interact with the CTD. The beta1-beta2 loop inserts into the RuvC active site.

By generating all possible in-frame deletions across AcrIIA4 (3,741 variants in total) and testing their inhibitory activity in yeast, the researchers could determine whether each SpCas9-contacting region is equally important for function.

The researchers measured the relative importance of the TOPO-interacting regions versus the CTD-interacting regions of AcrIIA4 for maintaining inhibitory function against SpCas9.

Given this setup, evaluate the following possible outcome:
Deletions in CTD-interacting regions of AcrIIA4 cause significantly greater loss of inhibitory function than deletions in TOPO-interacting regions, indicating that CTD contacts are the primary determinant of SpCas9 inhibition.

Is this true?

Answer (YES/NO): NO